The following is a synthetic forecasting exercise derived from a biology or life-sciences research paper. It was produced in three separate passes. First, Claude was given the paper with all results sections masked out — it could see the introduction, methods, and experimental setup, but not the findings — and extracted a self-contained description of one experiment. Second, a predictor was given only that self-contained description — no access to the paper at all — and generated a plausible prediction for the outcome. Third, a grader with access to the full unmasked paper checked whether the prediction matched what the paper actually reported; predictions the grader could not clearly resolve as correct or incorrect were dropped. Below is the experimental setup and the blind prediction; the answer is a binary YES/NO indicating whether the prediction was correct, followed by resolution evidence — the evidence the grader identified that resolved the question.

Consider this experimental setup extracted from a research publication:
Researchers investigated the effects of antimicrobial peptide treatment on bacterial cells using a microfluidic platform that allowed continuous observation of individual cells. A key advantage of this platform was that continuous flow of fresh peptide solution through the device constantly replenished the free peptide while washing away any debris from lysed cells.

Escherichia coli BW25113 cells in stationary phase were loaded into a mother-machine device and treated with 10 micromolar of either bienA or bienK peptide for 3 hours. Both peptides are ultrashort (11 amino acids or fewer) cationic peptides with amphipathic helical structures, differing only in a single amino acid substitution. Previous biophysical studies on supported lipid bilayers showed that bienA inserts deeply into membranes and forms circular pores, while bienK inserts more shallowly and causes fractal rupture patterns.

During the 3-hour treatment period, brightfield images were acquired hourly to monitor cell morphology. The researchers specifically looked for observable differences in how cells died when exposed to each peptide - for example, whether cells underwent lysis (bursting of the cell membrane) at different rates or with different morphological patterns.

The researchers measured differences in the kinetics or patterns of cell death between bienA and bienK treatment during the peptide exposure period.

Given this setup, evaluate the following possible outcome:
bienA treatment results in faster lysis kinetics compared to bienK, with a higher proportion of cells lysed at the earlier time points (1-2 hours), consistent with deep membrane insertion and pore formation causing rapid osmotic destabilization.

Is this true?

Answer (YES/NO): YES